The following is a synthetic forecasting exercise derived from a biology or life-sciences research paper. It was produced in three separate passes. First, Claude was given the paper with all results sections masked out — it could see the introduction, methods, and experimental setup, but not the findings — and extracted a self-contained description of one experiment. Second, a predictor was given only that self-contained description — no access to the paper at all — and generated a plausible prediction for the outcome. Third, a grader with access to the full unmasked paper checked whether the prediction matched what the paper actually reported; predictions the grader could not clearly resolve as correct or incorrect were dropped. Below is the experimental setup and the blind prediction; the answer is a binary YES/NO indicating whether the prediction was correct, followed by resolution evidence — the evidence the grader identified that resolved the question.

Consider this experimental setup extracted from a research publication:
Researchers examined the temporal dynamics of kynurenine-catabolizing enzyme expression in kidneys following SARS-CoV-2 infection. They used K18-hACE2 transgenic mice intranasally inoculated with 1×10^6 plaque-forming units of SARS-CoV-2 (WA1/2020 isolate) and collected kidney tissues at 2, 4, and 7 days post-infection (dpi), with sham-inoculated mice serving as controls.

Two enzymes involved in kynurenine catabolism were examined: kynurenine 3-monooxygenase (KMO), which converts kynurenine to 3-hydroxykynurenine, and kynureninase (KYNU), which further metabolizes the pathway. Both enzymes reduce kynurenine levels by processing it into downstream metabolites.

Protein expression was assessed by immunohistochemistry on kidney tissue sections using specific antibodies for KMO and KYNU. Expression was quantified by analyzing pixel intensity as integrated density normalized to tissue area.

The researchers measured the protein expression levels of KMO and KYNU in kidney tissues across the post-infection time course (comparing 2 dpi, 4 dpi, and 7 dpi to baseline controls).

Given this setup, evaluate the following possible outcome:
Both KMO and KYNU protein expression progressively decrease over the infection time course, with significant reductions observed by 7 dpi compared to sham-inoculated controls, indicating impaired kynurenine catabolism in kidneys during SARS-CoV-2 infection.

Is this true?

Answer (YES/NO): NO